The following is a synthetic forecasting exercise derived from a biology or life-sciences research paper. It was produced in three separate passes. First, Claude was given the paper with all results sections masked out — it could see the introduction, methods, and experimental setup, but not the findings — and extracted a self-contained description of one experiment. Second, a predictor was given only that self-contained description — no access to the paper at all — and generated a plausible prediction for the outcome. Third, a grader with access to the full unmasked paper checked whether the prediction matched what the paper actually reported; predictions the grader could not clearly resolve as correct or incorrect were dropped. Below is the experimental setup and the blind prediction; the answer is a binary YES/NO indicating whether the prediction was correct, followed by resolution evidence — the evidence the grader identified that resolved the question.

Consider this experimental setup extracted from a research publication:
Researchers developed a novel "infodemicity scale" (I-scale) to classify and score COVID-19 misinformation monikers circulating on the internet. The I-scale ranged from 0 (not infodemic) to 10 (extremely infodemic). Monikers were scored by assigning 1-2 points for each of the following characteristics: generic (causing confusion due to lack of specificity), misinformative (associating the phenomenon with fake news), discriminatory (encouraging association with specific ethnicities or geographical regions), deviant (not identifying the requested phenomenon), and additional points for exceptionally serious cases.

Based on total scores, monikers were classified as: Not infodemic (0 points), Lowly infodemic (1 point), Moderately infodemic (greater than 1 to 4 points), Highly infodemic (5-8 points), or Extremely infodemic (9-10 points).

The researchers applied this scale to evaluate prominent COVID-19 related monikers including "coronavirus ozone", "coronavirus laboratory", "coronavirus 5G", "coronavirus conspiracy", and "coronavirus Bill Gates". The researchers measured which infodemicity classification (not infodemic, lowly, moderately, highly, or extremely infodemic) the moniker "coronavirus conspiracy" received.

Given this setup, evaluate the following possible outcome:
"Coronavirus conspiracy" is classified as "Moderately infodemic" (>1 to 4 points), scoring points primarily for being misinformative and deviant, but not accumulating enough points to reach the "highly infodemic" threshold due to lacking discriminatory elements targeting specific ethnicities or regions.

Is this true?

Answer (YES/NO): NO